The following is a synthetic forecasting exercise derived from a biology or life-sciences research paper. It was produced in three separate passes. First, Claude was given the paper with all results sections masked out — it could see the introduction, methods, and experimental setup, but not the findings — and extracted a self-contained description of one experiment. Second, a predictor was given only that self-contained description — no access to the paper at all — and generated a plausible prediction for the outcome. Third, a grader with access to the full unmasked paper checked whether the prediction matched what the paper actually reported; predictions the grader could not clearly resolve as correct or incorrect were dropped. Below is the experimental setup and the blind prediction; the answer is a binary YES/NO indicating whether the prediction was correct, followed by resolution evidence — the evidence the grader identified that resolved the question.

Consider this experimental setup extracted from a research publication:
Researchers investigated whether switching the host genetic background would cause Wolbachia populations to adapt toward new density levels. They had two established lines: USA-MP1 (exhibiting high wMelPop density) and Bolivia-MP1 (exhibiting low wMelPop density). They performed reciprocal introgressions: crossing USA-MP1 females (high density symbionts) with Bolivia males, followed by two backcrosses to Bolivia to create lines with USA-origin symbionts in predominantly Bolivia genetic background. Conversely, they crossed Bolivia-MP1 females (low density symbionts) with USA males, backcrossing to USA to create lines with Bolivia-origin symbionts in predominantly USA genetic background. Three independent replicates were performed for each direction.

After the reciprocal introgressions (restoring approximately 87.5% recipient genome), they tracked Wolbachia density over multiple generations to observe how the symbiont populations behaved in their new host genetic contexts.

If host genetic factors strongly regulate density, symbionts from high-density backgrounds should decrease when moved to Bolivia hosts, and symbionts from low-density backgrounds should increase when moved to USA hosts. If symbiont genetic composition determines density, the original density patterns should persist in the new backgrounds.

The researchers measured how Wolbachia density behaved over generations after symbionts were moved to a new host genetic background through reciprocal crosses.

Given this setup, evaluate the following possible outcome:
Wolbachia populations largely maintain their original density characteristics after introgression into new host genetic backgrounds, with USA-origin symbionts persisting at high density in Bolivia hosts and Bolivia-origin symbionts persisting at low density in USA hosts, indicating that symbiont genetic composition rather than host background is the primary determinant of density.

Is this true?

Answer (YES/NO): NO